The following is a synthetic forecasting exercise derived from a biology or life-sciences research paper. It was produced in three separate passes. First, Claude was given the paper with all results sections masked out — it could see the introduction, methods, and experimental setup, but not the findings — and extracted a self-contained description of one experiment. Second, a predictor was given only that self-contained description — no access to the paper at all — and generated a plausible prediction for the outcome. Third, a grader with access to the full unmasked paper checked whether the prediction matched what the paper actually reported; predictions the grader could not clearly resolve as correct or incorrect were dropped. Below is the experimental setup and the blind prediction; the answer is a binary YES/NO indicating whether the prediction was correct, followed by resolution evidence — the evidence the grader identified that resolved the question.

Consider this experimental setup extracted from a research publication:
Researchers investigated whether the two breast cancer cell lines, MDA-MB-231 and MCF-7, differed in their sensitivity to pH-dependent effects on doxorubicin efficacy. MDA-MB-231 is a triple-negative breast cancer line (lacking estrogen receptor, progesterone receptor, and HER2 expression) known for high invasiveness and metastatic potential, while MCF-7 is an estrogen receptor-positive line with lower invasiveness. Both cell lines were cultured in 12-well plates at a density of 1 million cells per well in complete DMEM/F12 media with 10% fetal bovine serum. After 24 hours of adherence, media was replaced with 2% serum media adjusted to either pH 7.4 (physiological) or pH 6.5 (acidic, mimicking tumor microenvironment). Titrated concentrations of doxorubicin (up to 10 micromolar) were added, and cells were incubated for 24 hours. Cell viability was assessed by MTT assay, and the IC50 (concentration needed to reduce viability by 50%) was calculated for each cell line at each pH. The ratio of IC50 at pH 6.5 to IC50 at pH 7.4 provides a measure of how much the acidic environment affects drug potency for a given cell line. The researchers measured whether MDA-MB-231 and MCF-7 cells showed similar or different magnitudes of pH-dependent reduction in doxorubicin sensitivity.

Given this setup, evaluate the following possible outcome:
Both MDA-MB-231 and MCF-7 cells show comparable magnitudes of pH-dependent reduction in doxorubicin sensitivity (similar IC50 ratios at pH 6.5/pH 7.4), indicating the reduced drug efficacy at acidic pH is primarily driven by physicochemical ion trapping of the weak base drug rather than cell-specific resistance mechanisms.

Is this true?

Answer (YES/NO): NO